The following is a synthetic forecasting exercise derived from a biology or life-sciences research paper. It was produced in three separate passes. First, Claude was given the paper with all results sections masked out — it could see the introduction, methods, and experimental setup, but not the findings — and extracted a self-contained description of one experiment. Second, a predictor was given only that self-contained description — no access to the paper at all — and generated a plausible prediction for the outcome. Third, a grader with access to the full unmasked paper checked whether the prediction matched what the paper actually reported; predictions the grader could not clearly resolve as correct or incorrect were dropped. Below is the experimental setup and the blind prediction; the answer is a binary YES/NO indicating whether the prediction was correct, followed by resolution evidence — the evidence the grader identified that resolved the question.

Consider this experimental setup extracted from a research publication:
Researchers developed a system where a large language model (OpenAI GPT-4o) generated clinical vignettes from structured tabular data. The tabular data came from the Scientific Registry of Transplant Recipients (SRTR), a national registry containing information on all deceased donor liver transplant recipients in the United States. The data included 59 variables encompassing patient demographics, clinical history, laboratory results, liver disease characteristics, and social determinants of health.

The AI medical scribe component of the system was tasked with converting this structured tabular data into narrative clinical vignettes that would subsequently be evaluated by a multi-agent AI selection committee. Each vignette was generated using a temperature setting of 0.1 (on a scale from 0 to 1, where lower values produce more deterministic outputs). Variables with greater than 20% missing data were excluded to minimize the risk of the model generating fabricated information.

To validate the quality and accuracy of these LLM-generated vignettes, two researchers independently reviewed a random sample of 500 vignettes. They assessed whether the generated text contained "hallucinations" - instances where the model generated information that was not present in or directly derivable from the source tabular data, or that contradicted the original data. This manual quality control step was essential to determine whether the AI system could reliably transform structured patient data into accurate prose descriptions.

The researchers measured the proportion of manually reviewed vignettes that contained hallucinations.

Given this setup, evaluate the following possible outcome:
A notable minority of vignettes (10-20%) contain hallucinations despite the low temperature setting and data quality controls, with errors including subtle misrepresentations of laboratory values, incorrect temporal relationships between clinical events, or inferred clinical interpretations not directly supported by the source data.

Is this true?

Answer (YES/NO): NO